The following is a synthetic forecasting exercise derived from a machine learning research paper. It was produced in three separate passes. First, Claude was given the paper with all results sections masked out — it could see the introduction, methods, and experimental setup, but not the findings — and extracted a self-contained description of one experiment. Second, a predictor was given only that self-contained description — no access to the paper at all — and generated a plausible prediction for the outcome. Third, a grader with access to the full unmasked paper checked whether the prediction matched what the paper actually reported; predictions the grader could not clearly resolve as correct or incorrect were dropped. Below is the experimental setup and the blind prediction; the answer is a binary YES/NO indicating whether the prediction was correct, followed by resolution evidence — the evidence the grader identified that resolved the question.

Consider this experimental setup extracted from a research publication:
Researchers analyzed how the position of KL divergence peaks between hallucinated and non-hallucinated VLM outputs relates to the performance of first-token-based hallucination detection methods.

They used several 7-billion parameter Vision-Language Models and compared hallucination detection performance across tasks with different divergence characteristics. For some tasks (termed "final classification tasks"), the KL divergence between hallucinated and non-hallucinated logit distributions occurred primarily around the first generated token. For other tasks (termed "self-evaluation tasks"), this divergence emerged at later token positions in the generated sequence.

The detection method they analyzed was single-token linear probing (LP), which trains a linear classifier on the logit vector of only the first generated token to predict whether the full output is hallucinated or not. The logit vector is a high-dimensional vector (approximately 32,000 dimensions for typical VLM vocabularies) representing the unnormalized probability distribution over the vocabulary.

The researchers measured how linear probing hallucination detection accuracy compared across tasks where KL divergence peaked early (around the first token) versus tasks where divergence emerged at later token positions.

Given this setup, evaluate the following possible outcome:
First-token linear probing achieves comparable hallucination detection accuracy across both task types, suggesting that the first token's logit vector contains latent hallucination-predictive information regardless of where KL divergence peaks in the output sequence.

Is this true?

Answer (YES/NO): NO